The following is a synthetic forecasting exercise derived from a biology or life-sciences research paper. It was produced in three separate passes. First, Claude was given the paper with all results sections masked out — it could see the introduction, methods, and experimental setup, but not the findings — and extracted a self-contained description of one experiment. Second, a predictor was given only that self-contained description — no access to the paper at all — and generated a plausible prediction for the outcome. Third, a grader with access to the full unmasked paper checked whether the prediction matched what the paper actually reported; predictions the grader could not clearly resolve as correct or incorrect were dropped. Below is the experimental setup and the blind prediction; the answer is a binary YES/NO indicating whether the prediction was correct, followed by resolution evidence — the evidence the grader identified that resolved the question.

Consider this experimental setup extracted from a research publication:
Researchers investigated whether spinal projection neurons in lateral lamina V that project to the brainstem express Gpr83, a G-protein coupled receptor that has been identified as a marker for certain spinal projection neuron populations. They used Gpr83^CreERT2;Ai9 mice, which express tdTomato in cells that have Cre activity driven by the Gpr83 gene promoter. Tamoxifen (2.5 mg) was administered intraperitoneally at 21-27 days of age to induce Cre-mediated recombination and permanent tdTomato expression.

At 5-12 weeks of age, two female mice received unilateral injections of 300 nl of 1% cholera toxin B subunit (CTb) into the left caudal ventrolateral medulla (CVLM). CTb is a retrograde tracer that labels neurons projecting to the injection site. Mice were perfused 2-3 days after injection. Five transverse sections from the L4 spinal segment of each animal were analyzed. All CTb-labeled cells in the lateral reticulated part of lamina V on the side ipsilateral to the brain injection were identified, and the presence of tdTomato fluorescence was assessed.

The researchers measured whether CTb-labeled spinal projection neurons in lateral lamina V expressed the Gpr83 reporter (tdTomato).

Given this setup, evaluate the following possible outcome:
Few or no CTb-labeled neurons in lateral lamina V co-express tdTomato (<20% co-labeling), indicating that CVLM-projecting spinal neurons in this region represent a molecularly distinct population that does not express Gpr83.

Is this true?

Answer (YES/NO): NO